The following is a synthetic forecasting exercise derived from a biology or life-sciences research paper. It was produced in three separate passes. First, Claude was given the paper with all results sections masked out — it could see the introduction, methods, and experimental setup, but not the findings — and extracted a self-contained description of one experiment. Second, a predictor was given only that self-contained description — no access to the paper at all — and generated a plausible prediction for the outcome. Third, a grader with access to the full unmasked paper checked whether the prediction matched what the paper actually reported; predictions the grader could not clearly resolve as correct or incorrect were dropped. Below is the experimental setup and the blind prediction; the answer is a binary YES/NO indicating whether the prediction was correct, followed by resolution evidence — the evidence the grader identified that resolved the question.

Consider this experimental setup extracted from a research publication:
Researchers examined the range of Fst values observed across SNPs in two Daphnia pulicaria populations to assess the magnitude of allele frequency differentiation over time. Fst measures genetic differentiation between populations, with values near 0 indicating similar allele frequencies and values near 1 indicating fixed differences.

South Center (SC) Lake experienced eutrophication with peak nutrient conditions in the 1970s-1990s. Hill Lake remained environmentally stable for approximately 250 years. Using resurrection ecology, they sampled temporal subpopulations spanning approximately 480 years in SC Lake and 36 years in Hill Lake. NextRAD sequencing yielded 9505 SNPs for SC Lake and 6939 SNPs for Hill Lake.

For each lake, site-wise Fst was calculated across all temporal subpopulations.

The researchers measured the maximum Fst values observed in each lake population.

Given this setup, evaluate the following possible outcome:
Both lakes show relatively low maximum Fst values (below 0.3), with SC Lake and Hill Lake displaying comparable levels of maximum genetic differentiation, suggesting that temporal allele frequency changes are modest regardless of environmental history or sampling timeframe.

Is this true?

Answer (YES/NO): NO